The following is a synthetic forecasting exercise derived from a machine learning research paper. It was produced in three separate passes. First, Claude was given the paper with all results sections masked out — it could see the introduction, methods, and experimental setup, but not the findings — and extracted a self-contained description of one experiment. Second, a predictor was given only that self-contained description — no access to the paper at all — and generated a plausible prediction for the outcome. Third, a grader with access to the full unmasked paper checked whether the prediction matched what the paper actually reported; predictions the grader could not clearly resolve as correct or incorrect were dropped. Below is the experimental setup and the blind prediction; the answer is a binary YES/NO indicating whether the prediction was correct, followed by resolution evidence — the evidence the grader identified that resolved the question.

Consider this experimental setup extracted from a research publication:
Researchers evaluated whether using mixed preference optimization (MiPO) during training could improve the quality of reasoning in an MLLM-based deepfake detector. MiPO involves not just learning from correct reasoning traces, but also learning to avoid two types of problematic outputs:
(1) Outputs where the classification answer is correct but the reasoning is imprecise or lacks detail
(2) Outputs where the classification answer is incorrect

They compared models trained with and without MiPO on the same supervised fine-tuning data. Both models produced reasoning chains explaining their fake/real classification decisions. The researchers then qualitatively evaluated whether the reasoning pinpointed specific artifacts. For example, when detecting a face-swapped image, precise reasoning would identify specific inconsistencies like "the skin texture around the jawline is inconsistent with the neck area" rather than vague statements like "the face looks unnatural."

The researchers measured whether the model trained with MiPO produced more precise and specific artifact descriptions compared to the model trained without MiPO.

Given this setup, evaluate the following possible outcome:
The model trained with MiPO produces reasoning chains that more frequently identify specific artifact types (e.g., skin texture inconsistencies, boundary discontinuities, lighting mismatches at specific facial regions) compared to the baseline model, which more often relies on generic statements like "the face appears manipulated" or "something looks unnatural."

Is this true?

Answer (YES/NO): YES